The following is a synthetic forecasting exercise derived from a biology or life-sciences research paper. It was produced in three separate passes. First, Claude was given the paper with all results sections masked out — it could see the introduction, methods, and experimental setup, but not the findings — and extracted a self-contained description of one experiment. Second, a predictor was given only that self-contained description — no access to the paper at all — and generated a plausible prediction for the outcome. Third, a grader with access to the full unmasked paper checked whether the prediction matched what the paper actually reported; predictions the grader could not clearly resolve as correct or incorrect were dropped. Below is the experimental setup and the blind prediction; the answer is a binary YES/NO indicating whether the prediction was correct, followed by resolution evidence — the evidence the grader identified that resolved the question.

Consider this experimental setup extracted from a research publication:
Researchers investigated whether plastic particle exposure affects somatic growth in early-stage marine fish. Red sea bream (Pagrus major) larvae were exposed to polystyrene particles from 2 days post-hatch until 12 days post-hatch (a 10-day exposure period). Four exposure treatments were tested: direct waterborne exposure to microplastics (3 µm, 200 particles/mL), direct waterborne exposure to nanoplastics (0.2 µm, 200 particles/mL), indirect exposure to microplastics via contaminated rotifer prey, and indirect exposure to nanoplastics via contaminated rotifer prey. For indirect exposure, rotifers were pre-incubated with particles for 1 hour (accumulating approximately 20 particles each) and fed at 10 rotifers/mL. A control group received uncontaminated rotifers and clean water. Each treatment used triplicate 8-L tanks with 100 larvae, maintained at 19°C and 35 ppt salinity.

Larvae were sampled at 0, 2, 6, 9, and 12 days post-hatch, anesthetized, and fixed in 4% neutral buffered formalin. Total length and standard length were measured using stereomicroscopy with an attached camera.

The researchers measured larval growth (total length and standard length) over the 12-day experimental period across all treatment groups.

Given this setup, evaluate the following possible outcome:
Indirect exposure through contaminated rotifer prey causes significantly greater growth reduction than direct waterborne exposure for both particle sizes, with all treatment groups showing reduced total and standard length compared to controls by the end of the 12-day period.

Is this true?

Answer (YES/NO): NO